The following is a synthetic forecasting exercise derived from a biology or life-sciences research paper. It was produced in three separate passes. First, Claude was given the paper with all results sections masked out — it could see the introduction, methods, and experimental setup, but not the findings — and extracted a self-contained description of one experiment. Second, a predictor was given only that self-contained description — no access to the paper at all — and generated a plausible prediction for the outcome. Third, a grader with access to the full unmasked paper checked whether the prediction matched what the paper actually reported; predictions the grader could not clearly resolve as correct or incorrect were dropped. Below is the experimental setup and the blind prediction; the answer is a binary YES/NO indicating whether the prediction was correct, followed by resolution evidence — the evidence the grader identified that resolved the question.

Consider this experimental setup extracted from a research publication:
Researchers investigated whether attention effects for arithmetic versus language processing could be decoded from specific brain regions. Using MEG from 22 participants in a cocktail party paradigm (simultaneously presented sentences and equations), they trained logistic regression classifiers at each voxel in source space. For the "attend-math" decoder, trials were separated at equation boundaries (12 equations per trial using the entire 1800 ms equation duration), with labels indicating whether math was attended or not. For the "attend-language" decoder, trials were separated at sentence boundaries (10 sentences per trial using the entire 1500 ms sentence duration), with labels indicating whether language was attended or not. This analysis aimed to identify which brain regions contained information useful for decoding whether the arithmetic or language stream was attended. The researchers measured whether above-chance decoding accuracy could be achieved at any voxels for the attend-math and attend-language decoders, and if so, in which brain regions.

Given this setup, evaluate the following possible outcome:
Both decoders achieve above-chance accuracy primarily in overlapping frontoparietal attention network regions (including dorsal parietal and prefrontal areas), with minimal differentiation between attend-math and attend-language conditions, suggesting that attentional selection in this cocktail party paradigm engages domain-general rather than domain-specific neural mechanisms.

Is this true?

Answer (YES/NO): NO